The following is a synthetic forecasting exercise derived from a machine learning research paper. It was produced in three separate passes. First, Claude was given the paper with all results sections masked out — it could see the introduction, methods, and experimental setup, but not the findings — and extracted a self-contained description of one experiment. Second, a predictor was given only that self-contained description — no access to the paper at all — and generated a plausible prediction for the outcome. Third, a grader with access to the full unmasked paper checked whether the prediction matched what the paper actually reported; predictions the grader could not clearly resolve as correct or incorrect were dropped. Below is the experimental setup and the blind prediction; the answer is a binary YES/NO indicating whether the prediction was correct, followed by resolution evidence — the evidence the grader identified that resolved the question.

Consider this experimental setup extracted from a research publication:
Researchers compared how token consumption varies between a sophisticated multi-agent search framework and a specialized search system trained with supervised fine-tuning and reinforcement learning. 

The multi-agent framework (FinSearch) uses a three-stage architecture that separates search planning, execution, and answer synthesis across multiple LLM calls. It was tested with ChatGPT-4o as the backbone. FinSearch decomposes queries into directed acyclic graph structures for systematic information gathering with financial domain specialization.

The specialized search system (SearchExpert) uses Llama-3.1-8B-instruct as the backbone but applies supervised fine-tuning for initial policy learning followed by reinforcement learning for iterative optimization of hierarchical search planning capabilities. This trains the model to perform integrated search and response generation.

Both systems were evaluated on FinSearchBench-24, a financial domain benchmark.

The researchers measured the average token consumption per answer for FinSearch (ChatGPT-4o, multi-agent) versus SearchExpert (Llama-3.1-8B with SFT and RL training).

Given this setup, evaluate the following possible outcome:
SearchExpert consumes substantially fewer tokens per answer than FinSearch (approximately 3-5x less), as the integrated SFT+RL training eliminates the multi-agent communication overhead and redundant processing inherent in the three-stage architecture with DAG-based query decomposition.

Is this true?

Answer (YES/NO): NO